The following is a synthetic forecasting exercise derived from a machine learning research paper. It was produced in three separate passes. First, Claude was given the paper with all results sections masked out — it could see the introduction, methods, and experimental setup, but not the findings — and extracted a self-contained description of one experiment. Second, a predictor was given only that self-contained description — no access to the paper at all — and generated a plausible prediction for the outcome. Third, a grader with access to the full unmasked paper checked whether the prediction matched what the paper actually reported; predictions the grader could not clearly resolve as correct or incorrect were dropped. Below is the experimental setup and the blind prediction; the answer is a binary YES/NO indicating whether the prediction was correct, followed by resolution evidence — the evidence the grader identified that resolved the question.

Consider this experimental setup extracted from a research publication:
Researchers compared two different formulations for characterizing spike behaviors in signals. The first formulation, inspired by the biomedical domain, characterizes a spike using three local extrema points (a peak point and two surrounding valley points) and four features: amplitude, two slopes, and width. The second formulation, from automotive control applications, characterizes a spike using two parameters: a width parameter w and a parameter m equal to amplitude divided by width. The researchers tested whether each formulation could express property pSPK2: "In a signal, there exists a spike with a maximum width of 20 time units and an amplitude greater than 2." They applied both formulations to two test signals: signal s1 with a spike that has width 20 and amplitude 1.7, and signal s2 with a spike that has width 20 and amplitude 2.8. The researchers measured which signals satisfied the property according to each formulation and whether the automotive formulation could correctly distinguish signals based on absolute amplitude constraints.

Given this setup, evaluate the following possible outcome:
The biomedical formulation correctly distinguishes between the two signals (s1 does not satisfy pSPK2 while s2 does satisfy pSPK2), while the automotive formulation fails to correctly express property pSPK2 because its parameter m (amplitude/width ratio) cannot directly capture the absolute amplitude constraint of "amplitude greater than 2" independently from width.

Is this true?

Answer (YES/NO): YES